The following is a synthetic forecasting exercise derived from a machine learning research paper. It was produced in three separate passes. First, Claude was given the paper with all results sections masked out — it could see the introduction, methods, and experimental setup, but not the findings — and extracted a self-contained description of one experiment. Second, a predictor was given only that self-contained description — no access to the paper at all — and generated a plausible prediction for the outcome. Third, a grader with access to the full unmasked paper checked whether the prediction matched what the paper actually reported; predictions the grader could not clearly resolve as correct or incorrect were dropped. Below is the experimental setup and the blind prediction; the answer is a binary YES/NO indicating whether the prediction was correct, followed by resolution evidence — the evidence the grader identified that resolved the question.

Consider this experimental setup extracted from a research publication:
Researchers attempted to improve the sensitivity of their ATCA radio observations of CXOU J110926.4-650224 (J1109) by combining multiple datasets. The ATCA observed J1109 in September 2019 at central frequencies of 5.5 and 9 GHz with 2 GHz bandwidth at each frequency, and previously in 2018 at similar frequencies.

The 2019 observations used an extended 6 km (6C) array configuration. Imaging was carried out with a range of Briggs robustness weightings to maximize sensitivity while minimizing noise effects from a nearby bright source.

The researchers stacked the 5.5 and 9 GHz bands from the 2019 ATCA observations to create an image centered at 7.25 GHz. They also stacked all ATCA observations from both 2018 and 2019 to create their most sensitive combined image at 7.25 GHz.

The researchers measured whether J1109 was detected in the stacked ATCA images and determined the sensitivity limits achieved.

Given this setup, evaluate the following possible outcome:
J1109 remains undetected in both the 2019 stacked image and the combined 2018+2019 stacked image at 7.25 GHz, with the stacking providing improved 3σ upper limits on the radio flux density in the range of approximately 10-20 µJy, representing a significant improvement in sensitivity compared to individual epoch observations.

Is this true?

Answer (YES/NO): YES